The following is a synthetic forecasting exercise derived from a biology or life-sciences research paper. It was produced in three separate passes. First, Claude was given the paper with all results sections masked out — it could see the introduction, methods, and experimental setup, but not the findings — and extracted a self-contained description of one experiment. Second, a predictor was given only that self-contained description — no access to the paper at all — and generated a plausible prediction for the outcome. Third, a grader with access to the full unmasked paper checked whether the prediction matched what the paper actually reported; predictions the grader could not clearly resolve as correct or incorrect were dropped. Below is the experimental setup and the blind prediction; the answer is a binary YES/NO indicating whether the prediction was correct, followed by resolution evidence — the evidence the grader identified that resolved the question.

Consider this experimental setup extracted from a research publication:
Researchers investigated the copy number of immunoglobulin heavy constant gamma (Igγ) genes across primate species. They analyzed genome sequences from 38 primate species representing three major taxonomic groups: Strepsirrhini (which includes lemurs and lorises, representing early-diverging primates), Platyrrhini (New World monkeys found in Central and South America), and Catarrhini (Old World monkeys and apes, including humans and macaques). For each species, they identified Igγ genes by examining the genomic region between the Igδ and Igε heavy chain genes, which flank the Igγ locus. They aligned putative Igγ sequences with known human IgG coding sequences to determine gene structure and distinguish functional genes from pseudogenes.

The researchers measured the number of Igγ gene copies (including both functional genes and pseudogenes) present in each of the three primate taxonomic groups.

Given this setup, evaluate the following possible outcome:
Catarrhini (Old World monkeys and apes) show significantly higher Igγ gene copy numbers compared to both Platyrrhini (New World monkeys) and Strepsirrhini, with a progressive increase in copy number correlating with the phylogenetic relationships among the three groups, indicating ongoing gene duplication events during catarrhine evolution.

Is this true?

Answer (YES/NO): NO